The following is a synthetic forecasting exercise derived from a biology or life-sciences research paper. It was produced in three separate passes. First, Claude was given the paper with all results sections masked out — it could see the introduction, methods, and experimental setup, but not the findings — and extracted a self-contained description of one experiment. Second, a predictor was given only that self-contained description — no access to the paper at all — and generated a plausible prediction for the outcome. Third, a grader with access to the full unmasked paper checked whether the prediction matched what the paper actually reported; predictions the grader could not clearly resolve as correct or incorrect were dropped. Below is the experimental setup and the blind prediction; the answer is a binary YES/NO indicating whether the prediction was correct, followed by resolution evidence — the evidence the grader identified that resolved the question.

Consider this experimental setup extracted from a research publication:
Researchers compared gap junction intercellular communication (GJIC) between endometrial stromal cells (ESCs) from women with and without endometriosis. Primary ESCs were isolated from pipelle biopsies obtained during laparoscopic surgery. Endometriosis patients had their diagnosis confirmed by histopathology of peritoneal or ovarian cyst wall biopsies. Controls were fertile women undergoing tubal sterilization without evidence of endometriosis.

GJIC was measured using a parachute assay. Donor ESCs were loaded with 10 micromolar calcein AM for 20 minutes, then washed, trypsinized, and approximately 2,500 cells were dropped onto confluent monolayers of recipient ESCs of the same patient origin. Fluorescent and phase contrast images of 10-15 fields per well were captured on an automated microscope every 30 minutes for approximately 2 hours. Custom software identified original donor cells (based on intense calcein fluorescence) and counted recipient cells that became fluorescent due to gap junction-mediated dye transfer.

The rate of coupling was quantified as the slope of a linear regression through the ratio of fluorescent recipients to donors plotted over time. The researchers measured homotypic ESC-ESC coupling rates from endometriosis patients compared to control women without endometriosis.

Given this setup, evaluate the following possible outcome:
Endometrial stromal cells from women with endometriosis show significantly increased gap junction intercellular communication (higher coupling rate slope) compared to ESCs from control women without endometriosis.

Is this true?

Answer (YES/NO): NO